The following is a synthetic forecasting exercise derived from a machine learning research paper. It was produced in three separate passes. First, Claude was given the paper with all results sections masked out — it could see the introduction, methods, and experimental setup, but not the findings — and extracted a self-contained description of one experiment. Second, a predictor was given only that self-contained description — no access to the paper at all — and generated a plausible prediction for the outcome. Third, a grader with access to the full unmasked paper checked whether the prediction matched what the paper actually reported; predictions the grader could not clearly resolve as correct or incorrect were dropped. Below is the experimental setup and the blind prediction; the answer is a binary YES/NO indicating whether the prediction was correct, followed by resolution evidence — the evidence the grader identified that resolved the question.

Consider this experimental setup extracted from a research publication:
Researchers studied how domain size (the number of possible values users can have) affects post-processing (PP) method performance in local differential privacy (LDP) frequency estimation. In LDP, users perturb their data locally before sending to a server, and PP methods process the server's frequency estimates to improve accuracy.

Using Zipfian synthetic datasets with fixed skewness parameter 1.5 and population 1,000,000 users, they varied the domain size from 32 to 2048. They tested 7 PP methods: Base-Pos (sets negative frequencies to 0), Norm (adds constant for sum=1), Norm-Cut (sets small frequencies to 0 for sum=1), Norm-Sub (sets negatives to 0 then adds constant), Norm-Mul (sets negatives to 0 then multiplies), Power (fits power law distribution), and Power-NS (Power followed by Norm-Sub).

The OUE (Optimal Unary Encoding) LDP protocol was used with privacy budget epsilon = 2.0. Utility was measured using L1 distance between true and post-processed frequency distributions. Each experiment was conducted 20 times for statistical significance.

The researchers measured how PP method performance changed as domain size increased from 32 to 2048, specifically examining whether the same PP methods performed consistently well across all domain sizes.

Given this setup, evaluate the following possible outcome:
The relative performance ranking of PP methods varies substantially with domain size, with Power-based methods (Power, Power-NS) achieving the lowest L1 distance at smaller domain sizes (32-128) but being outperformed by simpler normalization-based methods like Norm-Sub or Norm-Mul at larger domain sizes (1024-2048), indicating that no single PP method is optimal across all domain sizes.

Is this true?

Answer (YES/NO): NO